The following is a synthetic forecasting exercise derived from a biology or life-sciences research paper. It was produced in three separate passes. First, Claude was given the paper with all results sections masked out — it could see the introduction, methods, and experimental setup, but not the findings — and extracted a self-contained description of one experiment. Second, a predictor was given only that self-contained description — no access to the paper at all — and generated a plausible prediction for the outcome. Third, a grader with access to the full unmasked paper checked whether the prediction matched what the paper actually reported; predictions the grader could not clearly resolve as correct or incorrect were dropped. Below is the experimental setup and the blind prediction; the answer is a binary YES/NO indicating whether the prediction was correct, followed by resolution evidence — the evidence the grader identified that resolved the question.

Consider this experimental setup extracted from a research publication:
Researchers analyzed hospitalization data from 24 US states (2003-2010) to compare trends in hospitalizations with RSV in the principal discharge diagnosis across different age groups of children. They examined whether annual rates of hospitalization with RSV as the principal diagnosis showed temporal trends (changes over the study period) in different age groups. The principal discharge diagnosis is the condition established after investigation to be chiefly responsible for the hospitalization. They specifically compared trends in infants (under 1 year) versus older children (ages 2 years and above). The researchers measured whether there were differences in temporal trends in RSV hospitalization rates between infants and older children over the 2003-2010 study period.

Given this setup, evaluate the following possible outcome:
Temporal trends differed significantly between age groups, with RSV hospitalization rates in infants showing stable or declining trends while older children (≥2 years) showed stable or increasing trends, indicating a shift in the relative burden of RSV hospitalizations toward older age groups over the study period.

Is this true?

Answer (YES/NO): NO